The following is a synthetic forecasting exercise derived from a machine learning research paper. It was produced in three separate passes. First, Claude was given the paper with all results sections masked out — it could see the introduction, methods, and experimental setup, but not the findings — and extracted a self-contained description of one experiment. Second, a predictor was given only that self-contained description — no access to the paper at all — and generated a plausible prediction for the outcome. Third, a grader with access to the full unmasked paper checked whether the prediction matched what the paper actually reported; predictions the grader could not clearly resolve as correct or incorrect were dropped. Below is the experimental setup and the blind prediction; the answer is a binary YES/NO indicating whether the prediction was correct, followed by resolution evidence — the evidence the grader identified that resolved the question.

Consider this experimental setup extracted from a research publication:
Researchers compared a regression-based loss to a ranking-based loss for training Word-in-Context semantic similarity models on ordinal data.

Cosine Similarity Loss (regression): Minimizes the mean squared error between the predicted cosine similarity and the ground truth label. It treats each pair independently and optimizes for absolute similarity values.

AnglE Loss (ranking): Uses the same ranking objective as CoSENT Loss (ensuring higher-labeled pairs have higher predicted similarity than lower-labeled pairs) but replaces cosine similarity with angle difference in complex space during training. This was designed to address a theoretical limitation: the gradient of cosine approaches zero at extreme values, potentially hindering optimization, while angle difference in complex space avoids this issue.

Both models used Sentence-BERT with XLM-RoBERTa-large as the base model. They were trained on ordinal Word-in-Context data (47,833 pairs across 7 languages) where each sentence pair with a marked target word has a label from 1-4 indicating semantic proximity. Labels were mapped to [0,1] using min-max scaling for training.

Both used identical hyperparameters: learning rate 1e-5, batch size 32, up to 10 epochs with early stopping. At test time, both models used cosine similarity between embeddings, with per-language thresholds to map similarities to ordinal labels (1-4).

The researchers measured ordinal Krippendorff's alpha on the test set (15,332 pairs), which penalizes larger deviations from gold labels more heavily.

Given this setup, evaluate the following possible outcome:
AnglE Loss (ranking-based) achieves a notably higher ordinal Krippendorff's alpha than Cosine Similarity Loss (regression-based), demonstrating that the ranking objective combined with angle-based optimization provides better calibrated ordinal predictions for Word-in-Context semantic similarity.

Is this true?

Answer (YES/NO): YES